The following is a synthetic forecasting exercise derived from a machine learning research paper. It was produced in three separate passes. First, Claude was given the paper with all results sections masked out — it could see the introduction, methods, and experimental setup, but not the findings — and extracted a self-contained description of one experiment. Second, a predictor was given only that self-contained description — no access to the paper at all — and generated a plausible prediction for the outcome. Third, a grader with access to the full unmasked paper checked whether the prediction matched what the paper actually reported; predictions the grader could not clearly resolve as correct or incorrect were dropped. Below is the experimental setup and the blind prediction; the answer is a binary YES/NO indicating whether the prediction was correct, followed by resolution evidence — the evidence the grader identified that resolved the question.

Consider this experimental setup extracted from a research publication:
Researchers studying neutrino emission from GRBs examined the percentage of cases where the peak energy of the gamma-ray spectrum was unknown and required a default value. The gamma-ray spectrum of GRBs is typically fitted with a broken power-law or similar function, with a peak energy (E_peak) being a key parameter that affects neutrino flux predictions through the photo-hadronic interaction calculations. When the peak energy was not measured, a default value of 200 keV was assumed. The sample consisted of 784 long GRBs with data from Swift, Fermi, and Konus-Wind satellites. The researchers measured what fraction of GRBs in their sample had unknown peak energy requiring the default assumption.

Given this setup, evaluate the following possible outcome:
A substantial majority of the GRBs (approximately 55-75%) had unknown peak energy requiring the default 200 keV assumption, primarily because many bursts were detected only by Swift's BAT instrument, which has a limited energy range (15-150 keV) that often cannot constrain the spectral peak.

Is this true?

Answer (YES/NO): NO